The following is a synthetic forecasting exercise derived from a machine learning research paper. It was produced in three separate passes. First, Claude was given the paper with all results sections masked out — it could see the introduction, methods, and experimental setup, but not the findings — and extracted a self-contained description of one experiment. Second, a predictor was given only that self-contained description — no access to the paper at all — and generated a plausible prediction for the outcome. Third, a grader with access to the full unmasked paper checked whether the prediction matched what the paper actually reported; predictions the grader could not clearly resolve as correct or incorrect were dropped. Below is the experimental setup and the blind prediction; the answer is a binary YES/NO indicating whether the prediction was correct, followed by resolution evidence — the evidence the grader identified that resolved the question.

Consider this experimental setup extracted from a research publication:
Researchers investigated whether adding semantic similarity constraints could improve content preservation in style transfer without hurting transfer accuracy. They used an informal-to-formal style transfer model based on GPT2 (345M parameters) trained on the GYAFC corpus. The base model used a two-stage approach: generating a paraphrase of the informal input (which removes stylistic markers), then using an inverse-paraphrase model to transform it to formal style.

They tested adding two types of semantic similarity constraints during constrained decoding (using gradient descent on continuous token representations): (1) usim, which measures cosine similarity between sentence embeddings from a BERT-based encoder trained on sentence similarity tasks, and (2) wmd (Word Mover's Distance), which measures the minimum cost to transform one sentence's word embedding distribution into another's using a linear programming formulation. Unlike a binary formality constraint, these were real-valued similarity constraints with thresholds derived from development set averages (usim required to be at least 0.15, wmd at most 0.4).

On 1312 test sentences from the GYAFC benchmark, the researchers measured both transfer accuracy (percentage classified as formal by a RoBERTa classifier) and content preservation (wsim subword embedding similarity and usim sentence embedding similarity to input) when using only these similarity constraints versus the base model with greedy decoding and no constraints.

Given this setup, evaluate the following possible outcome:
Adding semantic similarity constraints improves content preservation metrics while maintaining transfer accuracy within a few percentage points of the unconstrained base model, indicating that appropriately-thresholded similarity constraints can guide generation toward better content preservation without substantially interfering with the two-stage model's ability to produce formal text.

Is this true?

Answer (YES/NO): NO